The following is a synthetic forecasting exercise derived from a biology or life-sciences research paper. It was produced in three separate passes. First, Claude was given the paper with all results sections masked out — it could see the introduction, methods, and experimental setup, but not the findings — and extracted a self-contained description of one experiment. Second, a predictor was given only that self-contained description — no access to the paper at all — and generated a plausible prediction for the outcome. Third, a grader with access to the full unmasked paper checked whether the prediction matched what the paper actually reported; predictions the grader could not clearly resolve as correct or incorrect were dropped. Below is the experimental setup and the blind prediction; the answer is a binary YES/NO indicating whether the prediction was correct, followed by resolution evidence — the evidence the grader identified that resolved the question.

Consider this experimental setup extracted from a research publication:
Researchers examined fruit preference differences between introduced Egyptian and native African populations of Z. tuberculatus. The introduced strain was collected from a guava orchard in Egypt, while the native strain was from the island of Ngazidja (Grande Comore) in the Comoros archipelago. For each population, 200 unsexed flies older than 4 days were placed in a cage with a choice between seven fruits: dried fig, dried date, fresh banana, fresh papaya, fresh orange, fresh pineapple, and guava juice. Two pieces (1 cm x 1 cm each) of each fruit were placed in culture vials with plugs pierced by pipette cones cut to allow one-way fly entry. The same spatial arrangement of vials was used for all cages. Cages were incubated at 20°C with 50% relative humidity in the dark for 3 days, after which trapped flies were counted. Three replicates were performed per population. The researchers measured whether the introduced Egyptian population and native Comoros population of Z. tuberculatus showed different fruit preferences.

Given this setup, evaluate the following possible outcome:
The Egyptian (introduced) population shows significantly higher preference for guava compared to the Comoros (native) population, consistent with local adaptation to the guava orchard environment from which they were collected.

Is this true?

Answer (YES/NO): NO